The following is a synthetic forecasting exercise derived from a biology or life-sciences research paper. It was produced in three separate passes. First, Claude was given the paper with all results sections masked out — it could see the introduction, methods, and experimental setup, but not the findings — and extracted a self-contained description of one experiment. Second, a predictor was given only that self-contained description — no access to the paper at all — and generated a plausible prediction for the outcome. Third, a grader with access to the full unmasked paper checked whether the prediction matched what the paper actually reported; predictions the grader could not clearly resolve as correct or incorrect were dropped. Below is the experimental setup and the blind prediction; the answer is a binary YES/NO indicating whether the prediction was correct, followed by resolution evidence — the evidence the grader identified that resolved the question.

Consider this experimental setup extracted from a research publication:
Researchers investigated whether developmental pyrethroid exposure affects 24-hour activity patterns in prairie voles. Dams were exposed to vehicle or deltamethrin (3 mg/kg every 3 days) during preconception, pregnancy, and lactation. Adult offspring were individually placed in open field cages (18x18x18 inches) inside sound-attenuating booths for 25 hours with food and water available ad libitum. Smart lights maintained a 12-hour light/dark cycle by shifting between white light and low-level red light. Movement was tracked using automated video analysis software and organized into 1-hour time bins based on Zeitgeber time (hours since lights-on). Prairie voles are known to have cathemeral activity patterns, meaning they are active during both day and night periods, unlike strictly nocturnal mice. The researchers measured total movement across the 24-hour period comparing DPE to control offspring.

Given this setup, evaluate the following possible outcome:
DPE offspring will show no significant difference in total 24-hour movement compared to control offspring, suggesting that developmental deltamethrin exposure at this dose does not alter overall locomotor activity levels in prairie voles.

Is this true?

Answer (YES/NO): NO